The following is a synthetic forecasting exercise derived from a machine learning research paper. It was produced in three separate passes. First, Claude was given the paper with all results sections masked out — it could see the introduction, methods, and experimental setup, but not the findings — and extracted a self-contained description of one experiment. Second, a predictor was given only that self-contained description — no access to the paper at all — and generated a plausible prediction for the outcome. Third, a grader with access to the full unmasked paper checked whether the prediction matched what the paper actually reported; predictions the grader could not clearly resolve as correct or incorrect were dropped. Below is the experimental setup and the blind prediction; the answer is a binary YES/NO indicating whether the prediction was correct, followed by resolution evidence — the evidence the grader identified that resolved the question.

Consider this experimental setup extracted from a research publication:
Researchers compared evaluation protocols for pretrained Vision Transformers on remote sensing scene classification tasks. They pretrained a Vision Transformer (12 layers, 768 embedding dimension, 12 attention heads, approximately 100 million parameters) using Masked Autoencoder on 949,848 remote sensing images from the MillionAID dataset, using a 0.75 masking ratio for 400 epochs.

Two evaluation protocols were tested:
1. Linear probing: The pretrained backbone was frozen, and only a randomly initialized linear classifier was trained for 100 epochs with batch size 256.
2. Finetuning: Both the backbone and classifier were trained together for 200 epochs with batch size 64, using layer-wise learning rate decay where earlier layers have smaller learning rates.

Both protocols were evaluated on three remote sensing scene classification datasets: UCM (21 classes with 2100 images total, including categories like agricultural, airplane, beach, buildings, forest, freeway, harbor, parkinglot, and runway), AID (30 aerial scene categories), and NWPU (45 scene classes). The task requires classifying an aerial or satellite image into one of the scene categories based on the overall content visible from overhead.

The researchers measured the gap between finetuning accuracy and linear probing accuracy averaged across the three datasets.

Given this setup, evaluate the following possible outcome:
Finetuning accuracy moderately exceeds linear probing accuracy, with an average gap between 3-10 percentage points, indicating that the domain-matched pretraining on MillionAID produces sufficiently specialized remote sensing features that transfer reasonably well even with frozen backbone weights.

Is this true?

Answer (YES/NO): NO